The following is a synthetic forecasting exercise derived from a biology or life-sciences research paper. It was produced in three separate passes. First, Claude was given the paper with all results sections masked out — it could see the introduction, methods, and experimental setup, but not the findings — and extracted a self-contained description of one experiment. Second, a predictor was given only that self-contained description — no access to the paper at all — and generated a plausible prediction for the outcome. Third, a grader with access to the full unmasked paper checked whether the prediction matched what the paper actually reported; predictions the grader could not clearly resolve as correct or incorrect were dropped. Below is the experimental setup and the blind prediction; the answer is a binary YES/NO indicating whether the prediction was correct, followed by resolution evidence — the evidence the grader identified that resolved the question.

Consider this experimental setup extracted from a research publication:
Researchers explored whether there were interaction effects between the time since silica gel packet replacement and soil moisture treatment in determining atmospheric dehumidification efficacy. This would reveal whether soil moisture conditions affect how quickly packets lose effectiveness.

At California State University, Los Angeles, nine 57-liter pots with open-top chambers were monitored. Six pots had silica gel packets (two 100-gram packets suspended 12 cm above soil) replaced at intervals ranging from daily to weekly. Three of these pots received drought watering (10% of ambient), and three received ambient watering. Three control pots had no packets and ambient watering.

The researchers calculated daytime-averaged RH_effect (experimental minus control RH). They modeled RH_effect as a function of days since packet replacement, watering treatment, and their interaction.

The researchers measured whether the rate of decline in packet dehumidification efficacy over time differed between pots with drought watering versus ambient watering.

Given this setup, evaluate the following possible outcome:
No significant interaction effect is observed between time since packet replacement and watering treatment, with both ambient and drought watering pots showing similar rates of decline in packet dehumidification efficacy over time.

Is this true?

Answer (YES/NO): YES